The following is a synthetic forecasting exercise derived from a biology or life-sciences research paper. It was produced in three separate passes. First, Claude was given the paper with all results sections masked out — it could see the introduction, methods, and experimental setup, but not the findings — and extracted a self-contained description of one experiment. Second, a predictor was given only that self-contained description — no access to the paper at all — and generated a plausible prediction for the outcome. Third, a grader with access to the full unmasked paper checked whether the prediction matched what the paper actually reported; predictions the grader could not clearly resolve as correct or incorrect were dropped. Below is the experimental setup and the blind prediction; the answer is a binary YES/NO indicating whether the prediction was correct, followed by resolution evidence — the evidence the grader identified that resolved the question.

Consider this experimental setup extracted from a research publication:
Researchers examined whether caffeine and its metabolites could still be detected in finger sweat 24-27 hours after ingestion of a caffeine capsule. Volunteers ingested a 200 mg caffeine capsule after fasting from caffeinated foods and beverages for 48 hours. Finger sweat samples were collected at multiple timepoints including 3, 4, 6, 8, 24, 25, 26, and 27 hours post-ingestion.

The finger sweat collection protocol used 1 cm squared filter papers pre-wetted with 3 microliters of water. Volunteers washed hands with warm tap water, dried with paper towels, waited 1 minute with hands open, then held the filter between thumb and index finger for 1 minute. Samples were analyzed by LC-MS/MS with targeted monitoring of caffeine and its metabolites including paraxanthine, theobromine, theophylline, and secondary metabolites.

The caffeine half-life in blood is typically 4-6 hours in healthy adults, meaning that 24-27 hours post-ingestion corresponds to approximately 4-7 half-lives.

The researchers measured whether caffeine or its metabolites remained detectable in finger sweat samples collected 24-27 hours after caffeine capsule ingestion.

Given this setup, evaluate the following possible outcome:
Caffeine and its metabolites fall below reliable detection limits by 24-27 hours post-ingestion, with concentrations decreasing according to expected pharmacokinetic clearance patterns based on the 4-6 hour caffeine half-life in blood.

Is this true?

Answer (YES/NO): NO